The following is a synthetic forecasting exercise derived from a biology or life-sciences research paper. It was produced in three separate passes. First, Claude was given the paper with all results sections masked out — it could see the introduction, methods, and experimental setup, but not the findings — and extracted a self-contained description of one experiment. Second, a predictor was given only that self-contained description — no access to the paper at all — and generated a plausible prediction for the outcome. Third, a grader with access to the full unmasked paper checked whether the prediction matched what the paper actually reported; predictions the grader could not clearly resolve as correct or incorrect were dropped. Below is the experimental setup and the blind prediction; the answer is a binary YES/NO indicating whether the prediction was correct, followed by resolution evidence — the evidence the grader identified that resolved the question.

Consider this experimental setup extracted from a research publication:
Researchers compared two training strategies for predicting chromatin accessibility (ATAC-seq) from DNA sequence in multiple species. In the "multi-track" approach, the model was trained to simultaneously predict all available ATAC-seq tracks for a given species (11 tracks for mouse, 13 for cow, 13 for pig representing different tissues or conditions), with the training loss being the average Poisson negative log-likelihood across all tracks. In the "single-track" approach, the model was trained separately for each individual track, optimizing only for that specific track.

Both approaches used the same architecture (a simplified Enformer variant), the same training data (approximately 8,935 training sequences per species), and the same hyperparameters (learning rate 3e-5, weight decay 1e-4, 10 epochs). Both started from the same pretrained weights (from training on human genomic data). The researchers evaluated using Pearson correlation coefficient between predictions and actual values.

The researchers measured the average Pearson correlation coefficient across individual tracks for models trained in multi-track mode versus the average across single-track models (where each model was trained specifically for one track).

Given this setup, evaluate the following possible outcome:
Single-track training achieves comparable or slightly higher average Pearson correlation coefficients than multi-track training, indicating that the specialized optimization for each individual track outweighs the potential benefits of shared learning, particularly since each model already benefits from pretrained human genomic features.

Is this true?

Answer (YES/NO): YES